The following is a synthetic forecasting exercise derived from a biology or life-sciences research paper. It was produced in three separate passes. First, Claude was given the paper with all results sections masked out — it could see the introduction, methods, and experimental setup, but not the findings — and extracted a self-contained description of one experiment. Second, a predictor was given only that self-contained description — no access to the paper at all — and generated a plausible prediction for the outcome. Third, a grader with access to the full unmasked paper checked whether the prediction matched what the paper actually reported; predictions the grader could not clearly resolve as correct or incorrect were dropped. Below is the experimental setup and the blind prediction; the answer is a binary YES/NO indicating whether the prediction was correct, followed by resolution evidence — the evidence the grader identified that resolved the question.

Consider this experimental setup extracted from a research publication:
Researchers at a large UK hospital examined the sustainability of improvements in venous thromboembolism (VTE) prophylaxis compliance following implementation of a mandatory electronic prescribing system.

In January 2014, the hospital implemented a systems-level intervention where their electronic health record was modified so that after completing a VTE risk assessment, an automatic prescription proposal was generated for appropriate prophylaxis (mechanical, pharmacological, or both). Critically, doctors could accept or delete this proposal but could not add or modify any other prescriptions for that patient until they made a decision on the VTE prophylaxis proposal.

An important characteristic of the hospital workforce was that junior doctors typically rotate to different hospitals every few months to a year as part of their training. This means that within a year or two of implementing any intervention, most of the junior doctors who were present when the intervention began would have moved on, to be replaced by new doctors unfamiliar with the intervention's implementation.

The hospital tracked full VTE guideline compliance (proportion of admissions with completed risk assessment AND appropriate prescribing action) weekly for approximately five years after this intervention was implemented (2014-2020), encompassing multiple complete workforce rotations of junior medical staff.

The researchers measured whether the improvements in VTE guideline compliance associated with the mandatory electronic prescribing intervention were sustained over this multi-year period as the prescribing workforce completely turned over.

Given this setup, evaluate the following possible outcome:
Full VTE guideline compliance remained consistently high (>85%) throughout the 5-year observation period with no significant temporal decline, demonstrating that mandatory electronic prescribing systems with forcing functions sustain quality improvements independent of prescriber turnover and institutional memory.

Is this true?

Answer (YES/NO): YES